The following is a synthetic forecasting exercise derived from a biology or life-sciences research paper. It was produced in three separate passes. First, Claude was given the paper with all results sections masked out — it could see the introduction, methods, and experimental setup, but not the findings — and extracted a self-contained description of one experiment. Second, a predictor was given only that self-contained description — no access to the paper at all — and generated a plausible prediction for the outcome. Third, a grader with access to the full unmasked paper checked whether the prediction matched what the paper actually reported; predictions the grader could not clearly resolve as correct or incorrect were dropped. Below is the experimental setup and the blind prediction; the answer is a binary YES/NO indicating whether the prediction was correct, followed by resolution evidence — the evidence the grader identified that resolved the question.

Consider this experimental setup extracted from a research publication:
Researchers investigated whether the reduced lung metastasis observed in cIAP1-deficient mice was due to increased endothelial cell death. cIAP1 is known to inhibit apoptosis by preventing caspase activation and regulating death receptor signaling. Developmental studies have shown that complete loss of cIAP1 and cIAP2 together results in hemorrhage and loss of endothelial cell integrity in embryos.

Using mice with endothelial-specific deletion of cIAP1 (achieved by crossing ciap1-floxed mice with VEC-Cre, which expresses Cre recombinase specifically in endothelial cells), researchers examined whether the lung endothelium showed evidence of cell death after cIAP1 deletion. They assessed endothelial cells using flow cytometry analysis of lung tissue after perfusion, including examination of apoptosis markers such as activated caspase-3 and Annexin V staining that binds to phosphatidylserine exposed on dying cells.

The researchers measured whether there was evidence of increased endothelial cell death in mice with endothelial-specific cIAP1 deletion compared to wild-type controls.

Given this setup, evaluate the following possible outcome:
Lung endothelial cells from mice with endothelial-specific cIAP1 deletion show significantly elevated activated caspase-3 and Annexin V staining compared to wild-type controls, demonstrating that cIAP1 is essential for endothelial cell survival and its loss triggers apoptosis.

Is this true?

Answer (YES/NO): NO